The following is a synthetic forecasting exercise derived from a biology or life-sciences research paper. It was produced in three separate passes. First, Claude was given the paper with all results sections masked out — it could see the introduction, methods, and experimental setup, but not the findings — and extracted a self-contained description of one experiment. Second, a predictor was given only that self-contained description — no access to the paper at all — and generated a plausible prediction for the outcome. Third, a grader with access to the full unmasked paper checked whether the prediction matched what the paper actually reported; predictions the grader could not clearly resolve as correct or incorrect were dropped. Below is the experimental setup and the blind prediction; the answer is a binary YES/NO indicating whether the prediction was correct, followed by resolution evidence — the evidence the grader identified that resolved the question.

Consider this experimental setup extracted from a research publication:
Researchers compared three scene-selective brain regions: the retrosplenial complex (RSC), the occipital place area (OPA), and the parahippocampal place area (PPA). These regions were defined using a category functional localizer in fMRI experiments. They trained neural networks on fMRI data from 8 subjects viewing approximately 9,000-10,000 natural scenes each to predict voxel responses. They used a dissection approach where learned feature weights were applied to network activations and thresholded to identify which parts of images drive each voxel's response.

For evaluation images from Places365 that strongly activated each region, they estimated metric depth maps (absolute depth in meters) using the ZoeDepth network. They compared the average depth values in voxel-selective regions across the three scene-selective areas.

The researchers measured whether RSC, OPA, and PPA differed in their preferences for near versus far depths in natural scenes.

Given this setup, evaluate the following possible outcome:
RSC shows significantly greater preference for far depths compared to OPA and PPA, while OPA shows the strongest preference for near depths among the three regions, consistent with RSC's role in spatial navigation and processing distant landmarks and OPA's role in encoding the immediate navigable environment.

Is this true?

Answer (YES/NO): YES